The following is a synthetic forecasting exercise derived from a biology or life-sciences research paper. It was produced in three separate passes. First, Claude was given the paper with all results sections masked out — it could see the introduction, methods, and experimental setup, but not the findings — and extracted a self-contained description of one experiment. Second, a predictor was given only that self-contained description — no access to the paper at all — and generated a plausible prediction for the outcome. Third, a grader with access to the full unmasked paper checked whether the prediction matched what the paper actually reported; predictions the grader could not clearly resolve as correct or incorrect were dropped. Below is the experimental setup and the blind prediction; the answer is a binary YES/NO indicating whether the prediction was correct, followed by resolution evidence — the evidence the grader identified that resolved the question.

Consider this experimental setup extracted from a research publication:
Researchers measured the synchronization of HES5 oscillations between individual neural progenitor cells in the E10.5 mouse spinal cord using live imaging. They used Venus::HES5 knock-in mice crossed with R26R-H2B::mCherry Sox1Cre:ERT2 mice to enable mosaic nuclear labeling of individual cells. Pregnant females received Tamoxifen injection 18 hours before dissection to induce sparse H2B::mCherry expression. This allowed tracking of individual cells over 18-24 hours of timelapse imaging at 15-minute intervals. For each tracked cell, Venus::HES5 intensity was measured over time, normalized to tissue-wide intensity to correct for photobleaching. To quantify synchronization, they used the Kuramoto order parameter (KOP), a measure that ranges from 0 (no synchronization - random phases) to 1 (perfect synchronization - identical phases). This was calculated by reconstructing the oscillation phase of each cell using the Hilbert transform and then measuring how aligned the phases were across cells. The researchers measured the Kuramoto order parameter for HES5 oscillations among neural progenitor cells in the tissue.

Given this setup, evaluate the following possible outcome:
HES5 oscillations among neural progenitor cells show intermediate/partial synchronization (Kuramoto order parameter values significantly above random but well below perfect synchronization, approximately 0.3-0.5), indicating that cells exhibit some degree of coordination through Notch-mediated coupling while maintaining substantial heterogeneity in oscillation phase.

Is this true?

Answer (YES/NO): NO